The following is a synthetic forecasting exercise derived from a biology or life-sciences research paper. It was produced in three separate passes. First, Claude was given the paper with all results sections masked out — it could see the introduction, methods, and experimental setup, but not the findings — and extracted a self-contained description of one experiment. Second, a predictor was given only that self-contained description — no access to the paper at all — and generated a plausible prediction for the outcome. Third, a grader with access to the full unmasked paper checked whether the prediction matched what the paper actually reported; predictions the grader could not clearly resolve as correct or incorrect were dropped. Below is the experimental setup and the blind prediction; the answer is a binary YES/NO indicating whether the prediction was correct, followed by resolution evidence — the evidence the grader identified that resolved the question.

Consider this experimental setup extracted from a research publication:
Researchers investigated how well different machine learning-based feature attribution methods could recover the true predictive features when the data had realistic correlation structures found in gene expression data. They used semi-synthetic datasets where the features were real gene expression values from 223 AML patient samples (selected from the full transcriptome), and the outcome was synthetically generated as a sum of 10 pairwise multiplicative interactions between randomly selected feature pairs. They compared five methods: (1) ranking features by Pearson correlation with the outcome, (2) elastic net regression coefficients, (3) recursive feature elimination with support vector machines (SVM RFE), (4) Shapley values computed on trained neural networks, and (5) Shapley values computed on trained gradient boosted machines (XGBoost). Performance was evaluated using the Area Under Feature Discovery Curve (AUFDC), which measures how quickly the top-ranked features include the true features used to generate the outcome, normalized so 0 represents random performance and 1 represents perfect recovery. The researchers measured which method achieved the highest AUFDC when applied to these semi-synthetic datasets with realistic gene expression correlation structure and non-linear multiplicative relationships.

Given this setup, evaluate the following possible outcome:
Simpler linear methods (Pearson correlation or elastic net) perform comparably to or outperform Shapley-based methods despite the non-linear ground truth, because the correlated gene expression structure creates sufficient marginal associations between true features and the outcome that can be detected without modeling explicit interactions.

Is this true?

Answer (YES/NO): NO